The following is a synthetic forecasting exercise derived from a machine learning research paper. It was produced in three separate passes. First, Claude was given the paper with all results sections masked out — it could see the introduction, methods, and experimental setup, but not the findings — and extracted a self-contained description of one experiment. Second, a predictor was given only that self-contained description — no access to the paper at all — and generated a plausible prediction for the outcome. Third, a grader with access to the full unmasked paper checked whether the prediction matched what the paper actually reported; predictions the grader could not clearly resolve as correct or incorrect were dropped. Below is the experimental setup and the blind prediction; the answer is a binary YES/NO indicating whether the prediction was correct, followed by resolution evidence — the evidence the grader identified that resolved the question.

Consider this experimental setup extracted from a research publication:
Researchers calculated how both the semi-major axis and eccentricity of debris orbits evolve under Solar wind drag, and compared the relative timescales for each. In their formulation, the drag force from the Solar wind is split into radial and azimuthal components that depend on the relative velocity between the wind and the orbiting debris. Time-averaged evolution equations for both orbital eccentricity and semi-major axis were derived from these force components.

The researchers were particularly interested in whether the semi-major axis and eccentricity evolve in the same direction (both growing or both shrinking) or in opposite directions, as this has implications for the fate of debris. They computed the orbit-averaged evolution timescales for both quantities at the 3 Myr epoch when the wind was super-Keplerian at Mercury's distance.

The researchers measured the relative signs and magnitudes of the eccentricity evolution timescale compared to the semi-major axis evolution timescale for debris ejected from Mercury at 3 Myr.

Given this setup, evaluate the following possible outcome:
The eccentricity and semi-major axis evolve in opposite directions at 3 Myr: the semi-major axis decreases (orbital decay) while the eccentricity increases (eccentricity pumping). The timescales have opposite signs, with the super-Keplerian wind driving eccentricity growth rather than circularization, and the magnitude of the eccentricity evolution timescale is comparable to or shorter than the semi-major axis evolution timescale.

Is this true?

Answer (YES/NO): NO